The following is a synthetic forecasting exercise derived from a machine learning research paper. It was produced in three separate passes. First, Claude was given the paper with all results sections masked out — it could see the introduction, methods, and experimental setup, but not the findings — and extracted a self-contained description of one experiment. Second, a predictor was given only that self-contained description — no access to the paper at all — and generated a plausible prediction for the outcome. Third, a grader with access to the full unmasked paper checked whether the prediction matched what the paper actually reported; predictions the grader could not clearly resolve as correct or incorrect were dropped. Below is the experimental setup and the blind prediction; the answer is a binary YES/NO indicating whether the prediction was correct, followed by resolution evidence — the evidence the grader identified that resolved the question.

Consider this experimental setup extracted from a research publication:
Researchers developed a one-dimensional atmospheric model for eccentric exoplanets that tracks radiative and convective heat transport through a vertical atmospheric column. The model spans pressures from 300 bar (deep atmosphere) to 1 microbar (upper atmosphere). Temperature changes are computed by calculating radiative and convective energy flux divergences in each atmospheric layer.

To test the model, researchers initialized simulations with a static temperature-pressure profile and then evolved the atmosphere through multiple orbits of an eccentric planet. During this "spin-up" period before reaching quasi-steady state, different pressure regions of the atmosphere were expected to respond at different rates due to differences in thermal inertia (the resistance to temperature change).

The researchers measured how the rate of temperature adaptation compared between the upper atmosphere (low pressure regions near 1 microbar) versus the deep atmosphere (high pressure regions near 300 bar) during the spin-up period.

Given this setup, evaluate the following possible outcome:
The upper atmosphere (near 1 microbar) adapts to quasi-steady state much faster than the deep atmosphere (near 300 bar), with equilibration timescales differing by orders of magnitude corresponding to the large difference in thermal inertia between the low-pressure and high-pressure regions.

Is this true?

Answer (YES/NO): NO